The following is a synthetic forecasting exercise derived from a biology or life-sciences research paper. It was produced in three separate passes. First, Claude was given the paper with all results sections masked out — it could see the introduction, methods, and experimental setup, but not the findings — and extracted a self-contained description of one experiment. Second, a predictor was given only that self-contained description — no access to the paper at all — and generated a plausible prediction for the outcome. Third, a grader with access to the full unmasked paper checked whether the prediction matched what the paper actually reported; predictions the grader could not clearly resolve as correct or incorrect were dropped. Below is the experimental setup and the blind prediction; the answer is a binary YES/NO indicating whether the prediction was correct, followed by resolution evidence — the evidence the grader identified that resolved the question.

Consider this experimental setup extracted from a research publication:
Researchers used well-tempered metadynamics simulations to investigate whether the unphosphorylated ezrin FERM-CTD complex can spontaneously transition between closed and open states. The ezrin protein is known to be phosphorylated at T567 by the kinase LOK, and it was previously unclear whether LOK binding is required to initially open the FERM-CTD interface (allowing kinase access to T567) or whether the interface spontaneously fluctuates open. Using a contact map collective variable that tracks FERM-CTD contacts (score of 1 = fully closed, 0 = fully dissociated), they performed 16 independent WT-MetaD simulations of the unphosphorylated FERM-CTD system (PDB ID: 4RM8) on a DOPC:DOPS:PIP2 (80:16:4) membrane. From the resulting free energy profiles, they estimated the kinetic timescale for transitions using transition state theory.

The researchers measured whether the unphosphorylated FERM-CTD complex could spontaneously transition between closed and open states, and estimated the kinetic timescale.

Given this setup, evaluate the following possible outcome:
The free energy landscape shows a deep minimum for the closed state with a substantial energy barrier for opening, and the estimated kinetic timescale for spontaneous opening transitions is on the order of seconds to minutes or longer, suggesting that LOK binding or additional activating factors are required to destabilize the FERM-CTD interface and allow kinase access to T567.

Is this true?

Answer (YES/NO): NO